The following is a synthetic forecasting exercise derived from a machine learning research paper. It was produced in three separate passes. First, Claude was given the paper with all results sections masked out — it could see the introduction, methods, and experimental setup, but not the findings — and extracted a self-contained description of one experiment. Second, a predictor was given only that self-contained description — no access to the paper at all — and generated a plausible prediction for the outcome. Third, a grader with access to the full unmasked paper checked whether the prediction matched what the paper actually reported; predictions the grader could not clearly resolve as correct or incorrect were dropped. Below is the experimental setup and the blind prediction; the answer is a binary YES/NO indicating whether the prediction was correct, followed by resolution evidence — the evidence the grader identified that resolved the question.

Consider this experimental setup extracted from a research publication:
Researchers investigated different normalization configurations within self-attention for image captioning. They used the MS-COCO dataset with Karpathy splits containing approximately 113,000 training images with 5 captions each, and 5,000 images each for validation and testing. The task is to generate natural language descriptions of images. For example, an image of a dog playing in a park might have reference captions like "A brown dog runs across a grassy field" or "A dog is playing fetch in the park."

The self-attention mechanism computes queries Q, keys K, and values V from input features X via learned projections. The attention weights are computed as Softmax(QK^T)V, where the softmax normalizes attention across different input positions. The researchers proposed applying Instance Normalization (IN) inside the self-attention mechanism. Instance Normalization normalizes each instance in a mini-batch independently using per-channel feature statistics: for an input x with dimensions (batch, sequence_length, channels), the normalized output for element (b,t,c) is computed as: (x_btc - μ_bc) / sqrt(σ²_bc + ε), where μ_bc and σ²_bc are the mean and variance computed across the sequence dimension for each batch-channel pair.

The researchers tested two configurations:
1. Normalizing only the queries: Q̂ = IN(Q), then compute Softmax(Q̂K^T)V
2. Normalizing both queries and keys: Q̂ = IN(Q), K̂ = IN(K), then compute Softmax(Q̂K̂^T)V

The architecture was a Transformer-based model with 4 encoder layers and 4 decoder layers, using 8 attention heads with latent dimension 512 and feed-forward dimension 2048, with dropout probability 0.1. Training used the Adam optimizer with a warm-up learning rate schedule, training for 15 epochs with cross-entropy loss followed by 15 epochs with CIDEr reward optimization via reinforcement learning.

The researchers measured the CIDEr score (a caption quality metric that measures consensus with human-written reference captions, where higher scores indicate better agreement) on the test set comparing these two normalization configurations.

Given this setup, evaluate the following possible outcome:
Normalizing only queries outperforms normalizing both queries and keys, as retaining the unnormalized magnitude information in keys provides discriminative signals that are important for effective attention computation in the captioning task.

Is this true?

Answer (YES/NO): NO